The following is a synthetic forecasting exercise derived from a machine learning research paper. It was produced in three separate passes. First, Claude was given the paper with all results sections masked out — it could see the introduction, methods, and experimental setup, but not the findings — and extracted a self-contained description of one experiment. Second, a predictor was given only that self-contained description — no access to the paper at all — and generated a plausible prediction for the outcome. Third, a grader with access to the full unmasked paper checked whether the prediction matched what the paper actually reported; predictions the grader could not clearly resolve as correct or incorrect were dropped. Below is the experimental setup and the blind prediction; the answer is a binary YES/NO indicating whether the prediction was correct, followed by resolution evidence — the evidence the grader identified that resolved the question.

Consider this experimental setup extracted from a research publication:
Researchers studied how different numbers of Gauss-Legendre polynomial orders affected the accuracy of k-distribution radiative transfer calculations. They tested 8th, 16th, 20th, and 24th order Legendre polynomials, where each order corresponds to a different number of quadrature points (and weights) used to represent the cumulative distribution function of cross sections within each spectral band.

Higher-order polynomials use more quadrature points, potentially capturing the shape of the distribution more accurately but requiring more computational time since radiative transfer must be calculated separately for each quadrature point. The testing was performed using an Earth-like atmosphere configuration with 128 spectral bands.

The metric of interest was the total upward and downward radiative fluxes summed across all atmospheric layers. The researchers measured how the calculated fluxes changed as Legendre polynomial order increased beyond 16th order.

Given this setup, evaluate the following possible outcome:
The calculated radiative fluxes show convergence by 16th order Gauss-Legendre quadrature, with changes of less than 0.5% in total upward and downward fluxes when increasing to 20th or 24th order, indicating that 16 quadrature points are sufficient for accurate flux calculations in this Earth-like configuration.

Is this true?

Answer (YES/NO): YES